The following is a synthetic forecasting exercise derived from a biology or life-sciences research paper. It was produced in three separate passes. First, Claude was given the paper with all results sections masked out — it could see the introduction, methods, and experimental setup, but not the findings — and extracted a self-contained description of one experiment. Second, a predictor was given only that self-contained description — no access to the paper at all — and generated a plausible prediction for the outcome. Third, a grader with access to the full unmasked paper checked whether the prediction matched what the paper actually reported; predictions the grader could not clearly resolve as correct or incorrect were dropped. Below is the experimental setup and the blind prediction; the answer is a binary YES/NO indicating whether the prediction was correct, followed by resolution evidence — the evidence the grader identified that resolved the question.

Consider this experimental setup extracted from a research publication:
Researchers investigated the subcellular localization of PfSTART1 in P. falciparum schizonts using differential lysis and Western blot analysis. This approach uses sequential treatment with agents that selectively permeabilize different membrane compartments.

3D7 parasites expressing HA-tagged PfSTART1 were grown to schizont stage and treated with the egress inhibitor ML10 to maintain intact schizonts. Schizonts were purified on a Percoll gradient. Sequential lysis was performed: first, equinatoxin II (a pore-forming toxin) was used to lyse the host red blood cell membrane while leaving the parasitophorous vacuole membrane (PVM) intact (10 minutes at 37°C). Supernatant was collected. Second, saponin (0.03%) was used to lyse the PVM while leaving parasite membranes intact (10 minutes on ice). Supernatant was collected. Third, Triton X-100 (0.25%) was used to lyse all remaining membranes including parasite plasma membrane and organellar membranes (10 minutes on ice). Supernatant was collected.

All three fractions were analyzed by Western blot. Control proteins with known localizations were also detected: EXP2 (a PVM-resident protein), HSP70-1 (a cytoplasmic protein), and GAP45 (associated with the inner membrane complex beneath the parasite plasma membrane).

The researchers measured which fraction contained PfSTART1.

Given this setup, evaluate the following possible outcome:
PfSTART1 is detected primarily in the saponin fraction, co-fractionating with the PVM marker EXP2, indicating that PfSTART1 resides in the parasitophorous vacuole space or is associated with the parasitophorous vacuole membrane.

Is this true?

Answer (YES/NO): NO